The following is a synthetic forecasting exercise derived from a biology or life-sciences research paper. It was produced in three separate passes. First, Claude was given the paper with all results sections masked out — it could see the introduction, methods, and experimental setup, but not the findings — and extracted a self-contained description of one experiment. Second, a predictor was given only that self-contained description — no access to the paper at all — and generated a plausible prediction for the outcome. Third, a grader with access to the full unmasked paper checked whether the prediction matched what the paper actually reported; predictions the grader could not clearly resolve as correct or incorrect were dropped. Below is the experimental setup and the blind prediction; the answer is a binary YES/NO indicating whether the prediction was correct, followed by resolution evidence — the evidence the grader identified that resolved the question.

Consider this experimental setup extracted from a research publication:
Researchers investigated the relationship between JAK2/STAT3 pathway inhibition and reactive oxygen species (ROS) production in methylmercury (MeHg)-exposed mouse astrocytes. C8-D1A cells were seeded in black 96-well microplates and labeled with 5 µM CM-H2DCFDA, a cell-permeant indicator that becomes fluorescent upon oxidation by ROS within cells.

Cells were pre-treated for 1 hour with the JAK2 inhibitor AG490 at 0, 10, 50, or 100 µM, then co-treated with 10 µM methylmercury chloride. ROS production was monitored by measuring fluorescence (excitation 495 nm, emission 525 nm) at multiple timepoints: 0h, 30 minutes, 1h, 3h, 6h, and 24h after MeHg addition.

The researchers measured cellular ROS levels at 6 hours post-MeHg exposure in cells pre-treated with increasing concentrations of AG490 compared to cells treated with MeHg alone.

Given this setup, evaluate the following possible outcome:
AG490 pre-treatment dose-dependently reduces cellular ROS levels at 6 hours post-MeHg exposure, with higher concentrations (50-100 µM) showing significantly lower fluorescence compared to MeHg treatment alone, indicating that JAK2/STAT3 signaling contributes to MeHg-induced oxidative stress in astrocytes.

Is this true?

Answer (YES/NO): NO